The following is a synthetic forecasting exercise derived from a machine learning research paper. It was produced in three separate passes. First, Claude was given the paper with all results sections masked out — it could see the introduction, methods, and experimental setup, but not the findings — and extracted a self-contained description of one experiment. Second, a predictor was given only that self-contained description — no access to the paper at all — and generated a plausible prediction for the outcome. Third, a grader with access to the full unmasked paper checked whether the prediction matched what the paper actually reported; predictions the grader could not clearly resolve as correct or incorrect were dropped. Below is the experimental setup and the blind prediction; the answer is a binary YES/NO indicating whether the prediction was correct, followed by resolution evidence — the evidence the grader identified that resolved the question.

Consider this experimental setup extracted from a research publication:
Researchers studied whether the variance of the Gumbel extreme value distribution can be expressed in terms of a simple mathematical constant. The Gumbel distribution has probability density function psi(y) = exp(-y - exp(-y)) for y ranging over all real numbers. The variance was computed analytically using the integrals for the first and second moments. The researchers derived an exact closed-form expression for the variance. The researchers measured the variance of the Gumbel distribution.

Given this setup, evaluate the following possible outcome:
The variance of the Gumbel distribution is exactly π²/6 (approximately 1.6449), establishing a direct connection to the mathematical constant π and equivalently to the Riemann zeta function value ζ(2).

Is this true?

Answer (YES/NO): YES